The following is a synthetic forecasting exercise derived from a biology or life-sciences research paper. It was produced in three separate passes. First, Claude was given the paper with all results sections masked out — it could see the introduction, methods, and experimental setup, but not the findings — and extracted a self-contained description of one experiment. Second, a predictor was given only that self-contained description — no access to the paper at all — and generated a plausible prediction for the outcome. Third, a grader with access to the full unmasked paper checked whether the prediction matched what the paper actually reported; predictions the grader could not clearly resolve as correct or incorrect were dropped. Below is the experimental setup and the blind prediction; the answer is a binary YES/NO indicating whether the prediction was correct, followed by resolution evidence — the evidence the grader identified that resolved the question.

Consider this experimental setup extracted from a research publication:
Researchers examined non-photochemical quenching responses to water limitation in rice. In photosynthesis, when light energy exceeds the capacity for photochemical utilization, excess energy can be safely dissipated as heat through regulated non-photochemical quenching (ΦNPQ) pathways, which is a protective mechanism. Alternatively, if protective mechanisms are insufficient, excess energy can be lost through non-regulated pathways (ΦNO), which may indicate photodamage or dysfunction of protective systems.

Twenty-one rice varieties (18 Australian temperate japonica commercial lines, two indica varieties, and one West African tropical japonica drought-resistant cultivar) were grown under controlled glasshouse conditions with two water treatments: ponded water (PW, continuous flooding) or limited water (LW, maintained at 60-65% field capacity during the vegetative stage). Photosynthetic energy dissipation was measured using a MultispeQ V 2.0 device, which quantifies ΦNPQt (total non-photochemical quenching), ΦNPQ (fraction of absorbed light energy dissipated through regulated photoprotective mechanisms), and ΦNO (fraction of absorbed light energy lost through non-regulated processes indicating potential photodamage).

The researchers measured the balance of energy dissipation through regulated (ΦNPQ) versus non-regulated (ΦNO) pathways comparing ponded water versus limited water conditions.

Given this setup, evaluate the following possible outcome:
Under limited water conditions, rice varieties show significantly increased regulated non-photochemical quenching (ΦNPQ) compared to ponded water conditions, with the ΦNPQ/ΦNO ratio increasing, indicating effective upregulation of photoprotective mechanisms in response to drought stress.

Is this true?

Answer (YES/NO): NO